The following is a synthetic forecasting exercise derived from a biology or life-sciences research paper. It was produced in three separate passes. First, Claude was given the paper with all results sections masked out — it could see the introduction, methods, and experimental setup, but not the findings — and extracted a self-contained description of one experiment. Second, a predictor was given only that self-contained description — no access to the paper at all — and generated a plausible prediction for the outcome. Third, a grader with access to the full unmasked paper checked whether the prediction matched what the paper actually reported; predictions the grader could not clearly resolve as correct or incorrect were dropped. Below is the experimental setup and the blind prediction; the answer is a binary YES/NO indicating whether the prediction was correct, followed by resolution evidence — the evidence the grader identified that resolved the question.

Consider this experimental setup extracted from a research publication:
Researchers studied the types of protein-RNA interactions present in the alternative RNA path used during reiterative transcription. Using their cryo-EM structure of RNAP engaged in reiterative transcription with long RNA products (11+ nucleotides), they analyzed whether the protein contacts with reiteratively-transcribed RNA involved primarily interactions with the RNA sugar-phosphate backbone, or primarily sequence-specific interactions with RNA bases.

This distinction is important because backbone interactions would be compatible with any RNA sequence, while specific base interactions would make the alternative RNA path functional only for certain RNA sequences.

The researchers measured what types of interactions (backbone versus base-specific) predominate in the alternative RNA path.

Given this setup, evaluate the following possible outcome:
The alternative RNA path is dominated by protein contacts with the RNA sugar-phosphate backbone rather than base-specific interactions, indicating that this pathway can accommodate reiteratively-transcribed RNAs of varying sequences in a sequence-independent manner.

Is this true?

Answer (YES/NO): YES